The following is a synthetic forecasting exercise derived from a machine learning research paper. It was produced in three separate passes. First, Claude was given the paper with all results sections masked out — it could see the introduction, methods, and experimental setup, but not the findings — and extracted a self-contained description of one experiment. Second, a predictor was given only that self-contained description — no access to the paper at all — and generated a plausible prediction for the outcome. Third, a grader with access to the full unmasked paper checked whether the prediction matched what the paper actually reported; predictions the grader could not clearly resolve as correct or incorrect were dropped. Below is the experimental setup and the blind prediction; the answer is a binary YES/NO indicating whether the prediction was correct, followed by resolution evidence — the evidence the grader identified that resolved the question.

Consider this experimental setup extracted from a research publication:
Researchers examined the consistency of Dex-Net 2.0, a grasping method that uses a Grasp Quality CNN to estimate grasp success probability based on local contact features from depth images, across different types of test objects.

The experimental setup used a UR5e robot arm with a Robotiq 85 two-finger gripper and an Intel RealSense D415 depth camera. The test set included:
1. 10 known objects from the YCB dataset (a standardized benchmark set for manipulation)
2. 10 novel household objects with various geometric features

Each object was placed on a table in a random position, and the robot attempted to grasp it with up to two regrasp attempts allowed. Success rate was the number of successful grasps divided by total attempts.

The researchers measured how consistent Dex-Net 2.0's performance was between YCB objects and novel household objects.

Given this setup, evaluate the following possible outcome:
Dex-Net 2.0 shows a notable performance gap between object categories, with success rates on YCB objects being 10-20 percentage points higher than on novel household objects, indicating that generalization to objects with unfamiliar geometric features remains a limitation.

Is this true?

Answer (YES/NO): NO